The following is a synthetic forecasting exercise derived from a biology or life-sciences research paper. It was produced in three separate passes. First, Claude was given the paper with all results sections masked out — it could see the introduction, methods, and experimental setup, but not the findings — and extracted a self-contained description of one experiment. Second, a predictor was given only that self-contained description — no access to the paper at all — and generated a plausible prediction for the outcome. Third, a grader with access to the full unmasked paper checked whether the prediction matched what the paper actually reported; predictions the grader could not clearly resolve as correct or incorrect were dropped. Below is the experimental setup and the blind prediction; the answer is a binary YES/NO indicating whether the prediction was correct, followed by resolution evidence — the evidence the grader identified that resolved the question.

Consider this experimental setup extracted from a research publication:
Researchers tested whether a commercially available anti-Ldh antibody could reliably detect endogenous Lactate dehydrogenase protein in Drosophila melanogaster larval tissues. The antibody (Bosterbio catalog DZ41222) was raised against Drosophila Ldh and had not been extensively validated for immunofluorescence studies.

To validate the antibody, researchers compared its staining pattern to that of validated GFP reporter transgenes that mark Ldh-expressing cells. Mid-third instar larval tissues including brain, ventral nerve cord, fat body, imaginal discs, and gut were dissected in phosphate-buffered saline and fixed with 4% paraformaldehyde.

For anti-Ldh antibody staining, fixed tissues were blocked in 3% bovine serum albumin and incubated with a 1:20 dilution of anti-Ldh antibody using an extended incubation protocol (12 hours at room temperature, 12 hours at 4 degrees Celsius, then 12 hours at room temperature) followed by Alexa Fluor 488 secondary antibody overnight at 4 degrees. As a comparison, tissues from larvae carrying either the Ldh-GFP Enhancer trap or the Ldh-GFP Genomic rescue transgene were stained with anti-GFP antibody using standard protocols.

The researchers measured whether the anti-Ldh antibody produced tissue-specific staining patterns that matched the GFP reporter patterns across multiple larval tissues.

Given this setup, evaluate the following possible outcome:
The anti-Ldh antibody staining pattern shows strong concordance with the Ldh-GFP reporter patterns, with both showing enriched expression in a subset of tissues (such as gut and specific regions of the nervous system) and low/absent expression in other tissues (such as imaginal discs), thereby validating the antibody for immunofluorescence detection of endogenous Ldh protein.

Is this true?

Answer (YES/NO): YES